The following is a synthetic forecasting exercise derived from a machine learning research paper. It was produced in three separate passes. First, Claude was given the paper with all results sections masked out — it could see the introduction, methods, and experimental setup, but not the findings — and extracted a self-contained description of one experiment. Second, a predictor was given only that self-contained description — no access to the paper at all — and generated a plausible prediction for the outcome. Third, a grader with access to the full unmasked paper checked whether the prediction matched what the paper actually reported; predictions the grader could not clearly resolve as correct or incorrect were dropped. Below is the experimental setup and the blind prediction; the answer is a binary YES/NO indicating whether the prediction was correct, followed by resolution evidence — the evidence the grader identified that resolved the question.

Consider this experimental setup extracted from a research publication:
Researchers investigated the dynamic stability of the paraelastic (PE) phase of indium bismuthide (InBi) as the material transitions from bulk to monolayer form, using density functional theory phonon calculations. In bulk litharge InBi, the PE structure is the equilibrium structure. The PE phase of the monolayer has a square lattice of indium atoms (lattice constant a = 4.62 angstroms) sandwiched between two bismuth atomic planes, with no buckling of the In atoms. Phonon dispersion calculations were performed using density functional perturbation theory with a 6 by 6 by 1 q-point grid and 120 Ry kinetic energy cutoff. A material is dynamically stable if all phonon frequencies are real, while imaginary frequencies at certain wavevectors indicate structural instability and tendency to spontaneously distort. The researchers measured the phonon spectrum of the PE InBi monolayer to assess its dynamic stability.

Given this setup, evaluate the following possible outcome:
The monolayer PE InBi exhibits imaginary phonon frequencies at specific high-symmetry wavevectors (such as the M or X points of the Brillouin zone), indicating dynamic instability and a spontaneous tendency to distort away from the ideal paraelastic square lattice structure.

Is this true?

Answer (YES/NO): YES